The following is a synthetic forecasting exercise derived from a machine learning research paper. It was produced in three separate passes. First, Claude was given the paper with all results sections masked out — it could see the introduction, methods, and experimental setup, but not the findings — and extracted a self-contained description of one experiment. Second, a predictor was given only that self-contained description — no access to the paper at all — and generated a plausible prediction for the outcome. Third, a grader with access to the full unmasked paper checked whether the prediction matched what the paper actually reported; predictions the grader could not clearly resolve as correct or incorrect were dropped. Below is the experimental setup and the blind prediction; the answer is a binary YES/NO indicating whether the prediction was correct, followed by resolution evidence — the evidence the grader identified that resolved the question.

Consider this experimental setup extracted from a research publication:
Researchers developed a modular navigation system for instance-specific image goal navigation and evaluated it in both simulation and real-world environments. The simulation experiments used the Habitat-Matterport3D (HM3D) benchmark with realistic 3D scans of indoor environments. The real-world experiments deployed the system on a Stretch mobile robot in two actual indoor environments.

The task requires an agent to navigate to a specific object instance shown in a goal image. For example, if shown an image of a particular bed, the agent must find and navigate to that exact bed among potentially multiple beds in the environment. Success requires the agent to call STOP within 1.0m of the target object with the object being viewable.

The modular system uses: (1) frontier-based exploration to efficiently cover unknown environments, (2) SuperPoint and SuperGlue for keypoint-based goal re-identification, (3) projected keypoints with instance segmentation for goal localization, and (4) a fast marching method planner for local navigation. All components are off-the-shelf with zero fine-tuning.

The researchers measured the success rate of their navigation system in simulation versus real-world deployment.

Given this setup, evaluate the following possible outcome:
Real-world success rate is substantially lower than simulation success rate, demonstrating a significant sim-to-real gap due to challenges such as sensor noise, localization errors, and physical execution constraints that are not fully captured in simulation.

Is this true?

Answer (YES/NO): NO